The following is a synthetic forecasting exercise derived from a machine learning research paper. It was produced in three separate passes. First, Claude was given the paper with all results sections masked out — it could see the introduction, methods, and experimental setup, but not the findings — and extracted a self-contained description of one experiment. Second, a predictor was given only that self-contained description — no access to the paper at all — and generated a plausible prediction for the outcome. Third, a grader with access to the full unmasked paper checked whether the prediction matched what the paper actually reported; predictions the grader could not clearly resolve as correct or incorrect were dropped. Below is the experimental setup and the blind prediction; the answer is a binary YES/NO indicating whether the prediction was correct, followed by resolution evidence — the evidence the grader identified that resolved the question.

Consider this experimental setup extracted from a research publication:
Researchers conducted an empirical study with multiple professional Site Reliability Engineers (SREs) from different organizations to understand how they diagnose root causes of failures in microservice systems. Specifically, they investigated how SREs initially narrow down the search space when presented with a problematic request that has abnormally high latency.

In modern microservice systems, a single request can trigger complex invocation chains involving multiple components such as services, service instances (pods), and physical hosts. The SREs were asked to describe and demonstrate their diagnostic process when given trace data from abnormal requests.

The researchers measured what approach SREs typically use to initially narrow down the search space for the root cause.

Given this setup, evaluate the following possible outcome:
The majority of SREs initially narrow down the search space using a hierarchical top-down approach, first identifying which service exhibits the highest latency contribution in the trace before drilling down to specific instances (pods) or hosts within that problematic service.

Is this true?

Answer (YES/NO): NO